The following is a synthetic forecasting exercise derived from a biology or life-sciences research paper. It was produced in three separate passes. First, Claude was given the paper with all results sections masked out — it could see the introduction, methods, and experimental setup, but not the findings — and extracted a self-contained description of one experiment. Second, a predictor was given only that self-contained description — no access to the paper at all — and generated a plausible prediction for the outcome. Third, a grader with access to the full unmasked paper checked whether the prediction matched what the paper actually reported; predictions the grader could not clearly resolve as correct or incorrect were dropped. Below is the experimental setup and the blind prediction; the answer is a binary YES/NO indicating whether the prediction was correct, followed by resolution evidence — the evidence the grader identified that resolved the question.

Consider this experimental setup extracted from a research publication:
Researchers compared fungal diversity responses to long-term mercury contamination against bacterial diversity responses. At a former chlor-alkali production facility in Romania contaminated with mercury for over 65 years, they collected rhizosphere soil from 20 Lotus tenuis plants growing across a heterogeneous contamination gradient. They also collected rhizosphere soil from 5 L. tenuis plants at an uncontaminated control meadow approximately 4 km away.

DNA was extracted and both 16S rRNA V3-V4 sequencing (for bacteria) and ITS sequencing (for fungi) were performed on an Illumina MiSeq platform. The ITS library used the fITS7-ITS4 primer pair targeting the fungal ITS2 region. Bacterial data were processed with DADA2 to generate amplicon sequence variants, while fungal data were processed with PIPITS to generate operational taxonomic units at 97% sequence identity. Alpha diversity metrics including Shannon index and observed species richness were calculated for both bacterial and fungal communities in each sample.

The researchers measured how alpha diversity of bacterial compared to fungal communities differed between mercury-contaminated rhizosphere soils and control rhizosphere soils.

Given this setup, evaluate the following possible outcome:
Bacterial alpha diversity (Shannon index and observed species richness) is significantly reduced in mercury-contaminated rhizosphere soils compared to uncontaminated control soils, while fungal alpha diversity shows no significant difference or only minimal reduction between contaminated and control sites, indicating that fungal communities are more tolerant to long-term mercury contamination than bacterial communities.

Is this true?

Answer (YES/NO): NO